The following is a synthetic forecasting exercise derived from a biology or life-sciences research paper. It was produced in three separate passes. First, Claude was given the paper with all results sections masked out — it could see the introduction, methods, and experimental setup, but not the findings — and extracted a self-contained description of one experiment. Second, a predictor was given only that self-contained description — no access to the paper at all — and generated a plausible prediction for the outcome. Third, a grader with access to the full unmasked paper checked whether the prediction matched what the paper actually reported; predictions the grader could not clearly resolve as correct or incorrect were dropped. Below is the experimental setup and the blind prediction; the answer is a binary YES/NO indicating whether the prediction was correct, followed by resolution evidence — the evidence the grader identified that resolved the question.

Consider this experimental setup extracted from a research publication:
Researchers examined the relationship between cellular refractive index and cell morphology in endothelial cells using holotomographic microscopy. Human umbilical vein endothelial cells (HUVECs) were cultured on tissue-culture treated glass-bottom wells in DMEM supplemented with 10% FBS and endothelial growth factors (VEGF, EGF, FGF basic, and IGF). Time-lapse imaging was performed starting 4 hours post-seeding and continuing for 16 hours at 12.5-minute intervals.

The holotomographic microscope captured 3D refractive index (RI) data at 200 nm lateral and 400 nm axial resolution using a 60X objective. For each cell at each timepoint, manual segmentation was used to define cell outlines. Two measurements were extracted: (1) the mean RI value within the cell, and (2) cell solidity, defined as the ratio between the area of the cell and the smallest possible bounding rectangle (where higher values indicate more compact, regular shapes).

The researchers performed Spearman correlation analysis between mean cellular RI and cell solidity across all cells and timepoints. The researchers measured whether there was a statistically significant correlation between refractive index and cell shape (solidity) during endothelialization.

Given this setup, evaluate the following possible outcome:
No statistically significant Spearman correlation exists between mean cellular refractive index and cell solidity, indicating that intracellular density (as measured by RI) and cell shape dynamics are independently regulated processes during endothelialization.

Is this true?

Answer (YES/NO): NO